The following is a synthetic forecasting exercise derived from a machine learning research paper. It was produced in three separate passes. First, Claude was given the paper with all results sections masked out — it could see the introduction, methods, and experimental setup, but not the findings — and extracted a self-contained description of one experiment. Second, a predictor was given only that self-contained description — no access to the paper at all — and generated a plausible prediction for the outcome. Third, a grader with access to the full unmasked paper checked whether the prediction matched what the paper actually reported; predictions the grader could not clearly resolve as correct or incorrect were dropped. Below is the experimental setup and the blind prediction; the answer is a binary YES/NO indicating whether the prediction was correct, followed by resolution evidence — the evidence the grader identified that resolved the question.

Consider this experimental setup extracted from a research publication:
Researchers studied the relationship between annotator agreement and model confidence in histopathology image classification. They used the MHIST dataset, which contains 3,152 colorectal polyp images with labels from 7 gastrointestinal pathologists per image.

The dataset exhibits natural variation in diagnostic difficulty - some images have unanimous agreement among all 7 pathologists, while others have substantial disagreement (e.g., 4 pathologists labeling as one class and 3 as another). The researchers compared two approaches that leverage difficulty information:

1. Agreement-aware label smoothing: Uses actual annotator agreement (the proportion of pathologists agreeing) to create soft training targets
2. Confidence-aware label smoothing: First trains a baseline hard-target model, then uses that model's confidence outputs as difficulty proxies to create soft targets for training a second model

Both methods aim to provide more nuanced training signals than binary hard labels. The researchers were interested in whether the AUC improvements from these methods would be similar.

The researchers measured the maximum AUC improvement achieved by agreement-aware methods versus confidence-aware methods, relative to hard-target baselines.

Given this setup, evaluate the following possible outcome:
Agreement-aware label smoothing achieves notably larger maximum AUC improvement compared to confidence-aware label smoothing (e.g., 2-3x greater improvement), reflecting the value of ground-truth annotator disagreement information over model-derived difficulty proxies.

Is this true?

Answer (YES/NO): NO